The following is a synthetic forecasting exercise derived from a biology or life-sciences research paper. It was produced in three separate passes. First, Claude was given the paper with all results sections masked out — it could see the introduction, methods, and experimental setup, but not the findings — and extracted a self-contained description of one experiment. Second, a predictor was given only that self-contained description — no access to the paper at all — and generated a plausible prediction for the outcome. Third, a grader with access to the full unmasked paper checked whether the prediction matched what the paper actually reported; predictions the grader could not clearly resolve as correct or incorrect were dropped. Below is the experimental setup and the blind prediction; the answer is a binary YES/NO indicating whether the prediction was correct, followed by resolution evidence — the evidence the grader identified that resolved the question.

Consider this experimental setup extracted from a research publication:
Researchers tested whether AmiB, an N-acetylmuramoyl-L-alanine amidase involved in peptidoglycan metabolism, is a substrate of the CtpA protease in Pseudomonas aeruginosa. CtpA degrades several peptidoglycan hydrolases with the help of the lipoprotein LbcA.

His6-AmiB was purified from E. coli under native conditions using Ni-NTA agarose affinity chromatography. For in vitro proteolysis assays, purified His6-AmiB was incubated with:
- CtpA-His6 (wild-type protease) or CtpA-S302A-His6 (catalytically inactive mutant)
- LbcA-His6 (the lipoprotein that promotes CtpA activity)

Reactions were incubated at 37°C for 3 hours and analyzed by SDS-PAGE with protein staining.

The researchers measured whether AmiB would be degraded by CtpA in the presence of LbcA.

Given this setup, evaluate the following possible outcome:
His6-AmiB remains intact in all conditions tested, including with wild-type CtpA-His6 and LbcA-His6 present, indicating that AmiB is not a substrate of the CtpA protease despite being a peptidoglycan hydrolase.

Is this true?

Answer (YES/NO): YES